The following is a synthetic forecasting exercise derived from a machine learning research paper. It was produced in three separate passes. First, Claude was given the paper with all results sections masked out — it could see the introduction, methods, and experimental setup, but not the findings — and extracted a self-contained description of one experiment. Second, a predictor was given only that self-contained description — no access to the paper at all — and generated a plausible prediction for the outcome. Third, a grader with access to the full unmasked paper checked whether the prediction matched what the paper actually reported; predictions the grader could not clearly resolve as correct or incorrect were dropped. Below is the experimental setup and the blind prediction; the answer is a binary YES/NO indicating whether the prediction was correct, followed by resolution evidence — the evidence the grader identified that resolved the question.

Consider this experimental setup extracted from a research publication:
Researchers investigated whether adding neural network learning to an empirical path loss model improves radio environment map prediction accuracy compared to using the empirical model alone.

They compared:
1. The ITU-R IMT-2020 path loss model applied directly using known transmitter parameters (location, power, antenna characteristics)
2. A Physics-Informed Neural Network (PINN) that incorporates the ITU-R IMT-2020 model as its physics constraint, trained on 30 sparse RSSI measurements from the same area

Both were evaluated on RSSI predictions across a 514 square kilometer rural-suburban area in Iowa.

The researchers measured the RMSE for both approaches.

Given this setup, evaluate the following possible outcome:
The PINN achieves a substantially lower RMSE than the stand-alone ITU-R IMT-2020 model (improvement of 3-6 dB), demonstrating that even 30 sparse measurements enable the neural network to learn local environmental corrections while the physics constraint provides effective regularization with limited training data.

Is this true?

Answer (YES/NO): NO